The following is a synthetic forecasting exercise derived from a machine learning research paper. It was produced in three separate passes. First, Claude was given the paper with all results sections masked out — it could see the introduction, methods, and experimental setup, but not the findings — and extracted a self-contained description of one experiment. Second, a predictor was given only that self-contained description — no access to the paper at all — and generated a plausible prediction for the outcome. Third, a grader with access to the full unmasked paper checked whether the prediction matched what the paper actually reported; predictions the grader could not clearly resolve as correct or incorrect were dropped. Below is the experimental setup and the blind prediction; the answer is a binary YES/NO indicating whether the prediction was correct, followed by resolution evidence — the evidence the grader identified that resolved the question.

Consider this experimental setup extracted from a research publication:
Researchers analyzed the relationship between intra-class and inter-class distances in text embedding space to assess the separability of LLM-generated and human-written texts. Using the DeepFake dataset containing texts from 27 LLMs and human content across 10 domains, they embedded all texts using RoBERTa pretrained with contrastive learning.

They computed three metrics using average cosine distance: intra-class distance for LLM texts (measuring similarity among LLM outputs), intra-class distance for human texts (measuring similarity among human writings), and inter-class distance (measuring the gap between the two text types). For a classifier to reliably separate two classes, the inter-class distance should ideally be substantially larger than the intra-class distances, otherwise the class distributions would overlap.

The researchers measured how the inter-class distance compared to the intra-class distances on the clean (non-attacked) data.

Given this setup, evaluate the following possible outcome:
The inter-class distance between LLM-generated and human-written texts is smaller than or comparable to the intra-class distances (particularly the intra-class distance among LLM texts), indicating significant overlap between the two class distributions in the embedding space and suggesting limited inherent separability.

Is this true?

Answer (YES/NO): NO